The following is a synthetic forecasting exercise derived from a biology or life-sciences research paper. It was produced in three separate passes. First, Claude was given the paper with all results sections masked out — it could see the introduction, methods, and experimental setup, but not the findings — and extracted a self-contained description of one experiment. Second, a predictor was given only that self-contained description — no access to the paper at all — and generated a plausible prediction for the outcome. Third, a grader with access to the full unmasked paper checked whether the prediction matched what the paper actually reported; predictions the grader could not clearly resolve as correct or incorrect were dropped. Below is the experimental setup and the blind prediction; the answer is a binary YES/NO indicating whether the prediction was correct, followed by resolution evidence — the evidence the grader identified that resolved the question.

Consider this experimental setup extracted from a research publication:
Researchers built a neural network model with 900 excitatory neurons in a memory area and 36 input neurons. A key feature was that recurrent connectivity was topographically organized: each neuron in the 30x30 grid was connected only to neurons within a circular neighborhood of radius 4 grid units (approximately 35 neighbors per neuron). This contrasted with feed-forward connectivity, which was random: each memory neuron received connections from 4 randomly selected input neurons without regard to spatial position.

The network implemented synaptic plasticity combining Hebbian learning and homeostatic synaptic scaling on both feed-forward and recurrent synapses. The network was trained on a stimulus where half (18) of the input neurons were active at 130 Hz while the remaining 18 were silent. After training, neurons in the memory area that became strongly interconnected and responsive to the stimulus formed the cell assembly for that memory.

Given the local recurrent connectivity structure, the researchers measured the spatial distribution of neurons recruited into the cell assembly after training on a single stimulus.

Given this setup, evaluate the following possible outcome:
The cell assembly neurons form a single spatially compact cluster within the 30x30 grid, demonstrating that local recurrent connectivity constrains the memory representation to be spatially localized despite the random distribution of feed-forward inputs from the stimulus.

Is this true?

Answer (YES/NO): YES